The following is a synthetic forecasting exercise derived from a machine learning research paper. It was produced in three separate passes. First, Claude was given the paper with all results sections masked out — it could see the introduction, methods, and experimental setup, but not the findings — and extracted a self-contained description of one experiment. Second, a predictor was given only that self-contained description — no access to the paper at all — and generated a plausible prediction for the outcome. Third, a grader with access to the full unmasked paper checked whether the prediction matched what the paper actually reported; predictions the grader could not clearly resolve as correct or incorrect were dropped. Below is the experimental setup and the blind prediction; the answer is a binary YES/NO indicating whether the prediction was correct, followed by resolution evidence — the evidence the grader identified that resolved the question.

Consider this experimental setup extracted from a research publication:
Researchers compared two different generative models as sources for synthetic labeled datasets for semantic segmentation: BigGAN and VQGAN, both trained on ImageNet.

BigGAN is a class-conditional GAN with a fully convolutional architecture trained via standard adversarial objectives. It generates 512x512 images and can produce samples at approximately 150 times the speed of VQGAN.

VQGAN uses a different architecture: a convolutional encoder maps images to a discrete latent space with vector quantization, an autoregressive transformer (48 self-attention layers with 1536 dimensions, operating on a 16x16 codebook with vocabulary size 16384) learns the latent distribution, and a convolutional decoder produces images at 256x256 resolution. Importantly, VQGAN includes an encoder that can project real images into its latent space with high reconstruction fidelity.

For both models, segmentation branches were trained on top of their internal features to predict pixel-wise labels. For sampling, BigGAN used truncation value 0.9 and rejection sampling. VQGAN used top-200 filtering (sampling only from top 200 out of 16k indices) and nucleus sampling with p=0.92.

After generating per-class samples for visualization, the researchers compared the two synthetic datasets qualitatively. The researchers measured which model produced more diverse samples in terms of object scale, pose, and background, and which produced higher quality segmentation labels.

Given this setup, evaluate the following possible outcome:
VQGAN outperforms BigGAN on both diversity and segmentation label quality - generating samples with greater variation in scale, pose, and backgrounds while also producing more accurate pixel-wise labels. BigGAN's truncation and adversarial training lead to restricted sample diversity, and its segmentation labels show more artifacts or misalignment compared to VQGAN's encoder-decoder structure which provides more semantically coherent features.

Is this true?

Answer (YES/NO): NO